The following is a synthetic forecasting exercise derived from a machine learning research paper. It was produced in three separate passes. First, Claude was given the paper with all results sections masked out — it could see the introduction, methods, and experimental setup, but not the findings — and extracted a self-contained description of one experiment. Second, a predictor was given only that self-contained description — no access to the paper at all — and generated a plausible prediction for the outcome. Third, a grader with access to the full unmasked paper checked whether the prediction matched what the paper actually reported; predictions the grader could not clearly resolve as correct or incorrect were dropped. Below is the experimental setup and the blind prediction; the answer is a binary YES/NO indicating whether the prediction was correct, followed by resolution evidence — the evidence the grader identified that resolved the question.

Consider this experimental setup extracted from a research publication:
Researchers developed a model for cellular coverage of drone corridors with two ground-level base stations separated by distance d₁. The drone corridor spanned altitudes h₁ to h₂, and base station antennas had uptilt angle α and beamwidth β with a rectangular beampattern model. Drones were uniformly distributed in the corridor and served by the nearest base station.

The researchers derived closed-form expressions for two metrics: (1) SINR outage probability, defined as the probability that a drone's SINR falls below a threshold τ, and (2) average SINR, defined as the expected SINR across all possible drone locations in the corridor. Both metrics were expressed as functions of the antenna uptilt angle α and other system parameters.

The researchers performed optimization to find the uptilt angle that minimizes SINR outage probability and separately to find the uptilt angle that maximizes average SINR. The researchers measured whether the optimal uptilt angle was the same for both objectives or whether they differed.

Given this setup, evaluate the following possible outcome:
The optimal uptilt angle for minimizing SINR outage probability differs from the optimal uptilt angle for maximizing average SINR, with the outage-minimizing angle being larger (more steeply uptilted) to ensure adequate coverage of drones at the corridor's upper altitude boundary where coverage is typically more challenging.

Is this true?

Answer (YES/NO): NO